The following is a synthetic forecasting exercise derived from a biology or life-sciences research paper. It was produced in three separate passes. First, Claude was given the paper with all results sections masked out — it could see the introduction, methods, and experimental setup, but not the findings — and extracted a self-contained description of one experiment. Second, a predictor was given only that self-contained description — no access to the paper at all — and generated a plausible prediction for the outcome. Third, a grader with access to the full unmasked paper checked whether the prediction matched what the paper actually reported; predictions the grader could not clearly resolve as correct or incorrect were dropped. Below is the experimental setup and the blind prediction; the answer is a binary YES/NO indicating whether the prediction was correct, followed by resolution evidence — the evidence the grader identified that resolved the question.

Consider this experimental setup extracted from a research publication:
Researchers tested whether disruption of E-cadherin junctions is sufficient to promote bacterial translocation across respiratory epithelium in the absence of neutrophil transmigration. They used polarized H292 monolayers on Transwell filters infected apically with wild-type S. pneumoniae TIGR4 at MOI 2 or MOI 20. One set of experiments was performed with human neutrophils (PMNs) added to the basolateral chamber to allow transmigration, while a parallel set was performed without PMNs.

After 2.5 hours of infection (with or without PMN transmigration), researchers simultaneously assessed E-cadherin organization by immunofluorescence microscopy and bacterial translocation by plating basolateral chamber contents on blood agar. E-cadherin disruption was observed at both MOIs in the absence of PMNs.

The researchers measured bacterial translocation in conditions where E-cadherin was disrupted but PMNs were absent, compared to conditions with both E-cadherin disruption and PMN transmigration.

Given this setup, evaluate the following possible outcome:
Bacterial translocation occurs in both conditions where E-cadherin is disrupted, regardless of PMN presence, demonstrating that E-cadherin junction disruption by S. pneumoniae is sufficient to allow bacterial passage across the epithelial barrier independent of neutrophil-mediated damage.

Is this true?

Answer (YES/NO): NO